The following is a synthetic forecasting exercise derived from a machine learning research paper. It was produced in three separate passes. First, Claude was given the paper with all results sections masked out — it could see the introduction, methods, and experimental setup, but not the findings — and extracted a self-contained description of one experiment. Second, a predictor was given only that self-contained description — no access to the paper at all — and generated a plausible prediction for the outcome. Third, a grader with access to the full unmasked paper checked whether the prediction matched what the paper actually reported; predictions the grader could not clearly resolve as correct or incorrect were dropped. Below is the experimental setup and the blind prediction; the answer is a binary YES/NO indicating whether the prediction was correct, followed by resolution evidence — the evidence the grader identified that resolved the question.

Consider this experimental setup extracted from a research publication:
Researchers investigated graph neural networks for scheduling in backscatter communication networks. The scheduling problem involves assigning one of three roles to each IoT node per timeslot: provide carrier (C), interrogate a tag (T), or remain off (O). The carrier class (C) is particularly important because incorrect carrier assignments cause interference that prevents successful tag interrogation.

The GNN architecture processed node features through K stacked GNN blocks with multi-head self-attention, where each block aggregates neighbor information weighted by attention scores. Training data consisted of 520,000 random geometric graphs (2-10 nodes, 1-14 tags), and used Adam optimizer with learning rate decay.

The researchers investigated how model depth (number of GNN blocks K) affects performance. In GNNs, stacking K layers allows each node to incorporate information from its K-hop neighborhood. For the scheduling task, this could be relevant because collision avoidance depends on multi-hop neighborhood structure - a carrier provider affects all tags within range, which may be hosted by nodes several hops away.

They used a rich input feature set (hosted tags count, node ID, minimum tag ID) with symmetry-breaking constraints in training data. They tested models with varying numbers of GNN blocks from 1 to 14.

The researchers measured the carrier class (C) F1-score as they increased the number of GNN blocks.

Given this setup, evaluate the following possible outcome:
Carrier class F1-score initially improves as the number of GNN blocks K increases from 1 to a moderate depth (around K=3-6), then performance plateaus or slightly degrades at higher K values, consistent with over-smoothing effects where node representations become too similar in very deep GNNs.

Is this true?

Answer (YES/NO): NO